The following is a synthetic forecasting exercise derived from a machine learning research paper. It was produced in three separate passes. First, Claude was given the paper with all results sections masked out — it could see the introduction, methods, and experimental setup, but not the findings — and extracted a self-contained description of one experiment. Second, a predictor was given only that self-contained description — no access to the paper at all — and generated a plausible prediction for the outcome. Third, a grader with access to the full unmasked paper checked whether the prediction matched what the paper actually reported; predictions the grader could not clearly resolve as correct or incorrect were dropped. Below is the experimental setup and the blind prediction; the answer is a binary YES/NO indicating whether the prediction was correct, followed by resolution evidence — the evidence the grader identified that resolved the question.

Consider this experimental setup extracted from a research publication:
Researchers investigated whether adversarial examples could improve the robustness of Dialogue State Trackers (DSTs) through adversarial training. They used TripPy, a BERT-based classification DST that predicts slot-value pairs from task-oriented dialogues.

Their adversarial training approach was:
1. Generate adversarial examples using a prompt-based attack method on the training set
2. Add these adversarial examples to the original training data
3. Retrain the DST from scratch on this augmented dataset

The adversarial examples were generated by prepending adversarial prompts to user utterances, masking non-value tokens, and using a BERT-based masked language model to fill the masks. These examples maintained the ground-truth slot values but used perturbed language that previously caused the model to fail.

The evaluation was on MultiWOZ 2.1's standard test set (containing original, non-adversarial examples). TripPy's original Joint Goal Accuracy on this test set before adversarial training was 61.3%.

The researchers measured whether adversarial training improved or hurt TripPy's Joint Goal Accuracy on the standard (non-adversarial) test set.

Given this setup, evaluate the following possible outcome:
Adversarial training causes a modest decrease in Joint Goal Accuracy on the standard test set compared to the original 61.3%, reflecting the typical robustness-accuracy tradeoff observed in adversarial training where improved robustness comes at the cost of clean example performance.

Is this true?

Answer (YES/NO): NO